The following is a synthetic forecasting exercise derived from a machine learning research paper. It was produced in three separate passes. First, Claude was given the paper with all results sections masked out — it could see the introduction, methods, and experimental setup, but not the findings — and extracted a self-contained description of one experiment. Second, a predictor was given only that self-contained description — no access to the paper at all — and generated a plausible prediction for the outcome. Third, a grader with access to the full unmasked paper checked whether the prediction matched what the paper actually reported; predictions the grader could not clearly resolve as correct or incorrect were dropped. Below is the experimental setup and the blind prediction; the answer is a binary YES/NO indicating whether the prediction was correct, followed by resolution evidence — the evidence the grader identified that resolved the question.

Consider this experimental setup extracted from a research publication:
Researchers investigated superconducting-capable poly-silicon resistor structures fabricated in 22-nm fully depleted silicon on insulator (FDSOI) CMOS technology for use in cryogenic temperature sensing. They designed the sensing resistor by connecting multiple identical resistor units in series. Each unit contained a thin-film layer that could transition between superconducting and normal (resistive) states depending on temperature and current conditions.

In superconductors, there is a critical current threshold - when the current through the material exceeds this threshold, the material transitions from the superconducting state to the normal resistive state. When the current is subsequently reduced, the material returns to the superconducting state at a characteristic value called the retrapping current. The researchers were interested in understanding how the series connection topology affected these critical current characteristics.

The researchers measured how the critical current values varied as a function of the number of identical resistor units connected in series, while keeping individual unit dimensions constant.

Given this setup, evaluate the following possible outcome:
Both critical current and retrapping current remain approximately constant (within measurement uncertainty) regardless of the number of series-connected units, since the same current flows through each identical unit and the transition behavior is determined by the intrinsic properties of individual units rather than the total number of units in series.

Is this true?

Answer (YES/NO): YES